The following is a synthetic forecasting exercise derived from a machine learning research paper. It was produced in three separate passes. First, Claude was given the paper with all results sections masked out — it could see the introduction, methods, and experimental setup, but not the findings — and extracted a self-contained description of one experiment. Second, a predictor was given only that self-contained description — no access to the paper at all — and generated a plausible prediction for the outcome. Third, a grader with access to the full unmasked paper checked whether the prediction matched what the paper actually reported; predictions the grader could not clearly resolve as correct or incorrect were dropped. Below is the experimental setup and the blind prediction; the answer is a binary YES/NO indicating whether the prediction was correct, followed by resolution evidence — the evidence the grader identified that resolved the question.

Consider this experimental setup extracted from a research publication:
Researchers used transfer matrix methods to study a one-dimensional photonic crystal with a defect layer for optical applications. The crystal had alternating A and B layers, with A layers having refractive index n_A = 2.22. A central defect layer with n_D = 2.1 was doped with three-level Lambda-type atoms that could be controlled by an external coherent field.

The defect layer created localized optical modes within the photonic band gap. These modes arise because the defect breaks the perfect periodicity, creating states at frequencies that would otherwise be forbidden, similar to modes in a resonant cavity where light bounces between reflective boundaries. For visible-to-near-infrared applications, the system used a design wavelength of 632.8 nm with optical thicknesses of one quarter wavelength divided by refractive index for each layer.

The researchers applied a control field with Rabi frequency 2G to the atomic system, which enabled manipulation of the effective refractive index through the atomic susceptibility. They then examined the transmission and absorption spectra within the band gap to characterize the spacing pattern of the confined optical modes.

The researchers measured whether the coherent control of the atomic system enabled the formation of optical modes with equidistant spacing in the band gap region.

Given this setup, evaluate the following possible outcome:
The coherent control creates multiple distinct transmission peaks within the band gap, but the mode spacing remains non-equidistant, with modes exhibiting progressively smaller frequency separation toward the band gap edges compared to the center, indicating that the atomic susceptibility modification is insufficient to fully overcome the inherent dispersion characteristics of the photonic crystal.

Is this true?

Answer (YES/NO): NO